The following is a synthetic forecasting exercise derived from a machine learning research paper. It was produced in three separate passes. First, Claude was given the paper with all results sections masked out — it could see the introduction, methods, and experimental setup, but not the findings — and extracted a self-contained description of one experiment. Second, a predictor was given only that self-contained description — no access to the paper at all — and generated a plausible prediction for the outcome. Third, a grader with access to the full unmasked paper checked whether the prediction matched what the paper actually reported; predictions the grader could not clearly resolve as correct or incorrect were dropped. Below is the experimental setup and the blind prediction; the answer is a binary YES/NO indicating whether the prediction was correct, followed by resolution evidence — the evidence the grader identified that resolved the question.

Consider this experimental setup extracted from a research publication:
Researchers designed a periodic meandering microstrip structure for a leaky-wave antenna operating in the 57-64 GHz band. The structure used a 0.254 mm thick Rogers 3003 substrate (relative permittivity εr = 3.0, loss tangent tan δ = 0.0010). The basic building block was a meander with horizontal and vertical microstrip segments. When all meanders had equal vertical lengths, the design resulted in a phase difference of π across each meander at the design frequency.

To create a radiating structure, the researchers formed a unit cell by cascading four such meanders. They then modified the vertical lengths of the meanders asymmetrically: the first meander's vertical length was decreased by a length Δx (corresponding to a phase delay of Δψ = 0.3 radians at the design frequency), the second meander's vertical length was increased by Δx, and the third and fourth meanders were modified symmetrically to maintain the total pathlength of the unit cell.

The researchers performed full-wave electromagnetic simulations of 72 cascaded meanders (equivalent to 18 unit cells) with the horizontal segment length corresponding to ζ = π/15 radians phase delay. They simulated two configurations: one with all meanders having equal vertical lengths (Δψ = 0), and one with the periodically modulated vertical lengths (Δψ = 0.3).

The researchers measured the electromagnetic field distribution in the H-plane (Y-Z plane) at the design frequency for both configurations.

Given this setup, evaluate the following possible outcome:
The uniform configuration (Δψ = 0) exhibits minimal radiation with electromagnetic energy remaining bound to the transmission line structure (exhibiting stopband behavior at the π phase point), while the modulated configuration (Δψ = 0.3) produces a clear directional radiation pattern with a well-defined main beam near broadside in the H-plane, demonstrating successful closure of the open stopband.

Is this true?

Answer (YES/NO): NO